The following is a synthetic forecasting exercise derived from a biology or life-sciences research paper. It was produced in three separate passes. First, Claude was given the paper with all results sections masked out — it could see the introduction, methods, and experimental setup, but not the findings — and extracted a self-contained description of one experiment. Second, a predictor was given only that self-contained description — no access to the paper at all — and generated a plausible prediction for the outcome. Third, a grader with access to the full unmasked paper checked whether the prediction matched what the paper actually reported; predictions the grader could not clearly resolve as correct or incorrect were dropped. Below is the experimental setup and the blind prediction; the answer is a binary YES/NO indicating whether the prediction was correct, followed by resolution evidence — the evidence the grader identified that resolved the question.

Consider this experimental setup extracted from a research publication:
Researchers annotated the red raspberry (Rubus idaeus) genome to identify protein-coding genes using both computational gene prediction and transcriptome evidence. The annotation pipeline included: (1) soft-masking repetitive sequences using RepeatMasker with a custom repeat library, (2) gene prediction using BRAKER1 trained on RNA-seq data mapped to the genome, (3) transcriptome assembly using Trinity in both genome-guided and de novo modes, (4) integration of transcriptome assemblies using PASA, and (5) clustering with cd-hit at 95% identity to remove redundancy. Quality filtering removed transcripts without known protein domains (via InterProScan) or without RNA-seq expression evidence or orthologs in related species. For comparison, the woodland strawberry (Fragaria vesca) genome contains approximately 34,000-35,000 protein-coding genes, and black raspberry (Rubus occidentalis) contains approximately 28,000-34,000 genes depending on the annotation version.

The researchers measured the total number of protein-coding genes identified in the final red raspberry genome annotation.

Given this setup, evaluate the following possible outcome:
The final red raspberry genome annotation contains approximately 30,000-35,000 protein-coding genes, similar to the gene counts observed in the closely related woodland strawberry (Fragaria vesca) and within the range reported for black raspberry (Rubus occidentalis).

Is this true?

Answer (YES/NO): NO